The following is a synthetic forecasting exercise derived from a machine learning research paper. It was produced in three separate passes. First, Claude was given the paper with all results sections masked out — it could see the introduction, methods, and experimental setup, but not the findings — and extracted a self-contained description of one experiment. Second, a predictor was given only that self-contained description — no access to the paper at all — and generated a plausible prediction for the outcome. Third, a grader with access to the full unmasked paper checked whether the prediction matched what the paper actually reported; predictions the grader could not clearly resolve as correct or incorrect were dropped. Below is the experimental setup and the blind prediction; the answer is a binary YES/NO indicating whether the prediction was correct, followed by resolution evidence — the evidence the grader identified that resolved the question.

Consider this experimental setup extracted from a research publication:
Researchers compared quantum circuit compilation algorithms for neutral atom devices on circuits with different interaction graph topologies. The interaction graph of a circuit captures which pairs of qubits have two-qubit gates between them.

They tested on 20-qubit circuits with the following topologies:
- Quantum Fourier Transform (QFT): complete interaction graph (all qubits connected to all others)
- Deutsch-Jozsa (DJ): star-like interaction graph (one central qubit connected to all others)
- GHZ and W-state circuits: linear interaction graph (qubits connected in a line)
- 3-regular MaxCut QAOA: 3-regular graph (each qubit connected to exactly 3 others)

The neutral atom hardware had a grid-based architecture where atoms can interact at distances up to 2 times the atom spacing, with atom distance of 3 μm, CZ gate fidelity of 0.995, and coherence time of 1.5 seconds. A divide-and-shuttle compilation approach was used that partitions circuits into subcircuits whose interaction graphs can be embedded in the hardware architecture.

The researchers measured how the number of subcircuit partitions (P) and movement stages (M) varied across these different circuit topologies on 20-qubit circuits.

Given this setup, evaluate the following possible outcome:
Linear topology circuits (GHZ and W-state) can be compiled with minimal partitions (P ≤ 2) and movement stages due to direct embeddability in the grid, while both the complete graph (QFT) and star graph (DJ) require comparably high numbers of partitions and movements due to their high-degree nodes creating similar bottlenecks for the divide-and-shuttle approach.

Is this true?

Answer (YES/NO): NO